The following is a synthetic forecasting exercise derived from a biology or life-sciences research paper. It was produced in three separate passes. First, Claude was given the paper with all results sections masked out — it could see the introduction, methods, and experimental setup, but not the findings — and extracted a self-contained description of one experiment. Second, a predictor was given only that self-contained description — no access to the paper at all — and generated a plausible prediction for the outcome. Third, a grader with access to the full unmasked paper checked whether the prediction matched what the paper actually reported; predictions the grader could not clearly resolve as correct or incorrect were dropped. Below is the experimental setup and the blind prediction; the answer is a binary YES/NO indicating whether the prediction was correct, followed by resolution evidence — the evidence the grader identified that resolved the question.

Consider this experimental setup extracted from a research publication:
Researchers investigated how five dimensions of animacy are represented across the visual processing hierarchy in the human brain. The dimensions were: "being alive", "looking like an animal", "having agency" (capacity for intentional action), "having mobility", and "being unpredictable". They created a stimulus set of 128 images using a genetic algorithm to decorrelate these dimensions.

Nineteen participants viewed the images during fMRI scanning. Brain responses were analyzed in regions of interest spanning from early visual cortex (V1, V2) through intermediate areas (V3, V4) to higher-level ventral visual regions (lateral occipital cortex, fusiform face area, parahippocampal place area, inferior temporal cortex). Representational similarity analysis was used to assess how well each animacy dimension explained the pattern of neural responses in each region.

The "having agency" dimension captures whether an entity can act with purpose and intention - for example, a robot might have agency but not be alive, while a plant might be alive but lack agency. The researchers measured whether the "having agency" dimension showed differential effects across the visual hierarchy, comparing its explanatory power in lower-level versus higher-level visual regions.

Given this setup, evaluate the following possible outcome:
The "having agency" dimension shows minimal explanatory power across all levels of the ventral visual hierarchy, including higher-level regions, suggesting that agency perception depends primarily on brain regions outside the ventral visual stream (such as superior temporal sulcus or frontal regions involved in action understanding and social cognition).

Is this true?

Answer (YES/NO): NO